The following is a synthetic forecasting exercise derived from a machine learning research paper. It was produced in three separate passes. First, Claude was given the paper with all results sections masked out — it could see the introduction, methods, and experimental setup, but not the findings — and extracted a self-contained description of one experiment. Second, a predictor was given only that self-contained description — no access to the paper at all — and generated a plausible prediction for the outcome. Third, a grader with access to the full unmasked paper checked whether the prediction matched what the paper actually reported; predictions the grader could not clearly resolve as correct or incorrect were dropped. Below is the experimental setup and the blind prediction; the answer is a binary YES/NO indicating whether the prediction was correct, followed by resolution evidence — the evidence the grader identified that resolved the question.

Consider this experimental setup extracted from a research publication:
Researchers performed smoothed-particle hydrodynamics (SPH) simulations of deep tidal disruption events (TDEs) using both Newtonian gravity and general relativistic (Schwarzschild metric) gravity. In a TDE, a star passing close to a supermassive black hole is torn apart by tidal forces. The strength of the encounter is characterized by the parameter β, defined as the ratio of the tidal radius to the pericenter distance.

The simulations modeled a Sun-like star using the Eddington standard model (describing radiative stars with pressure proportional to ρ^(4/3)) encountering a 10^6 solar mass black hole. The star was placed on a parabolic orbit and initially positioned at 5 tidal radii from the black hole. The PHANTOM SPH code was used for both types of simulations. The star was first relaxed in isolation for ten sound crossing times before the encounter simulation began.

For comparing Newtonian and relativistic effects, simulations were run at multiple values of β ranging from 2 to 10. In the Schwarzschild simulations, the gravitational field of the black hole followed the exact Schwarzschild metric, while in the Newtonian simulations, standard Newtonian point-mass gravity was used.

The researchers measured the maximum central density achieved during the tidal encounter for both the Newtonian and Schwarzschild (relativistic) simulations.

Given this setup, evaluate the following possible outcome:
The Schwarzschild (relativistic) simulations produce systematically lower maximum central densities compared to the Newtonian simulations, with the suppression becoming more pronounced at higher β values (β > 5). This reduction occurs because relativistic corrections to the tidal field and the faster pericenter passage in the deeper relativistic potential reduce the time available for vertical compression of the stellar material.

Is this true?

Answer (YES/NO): NO